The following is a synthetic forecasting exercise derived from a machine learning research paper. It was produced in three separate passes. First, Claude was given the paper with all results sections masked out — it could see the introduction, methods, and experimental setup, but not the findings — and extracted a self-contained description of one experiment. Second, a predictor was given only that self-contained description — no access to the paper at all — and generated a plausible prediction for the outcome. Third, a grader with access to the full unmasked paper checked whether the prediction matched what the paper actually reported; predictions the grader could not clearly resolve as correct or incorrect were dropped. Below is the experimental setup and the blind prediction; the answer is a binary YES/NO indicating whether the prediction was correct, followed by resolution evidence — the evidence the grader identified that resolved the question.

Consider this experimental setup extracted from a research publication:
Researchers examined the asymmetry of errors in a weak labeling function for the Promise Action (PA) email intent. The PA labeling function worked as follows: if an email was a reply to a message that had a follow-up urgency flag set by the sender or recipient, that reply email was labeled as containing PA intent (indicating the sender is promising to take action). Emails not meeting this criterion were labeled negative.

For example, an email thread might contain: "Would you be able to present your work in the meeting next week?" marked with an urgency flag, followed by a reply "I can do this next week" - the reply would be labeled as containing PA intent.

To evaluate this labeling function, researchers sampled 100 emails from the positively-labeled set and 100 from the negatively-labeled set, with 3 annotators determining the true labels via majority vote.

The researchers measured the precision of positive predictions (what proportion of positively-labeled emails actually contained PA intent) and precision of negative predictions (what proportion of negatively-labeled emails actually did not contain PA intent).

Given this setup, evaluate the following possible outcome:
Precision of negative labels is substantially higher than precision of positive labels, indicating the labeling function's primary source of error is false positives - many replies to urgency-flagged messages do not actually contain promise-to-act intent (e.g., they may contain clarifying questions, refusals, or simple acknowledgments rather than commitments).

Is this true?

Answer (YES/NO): YES